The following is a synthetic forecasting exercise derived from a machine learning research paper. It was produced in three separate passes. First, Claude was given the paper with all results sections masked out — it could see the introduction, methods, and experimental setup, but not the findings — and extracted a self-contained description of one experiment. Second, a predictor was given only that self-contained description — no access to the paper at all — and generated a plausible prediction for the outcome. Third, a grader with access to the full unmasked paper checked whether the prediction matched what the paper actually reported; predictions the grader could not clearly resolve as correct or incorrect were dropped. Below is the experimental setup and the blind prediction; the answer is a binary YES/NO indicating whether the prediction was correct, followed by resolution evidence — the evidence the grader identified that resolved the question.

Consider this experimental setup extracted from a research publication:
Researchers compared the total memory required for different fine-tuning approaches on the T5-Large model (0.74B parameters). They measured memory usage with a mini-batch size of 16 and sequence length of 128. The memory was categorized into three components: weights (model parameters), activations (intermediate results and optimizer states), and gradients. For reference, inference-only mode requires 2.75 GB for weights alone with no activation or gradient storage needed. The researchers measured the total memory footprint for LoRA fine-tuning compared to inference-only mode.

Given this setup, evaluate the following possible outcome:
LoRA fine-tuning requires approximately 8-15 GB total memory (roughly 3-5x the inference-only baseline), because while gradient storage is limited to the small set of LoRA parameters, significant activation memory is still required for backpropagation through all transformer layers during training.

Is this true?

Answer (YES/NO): NO